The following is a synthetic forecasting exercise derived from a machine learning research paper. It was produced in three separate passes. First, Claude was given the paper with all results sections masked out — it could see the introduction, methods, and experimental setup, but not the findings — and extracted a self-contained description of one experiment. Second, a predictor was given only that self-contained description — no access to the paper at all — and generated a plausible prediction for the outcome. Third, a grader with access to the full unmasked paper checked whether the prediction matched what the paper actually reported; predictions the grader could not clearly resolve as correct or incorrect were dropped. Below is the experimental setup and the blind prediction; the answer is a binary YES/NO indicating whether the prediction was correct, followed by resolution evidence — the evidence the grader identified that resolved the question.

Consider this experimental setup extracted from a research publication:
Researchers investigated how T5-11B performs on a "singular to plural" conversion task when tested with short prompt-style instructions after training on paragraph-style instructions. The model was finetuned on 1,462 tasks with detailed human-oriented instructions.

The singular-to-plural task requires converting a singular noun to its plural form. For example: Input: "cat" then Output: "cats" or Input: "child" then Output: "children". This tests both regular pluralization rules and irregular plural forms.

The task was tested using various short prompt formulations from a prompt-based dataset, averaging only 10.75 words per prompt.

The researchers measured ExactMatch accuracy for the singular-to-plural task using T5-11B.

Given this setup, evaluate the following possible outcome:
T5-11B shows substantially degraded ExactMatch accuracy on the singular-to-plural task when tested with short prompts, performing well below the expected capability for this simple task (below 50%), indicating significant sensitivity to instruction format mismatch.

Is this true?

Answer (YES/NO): NO